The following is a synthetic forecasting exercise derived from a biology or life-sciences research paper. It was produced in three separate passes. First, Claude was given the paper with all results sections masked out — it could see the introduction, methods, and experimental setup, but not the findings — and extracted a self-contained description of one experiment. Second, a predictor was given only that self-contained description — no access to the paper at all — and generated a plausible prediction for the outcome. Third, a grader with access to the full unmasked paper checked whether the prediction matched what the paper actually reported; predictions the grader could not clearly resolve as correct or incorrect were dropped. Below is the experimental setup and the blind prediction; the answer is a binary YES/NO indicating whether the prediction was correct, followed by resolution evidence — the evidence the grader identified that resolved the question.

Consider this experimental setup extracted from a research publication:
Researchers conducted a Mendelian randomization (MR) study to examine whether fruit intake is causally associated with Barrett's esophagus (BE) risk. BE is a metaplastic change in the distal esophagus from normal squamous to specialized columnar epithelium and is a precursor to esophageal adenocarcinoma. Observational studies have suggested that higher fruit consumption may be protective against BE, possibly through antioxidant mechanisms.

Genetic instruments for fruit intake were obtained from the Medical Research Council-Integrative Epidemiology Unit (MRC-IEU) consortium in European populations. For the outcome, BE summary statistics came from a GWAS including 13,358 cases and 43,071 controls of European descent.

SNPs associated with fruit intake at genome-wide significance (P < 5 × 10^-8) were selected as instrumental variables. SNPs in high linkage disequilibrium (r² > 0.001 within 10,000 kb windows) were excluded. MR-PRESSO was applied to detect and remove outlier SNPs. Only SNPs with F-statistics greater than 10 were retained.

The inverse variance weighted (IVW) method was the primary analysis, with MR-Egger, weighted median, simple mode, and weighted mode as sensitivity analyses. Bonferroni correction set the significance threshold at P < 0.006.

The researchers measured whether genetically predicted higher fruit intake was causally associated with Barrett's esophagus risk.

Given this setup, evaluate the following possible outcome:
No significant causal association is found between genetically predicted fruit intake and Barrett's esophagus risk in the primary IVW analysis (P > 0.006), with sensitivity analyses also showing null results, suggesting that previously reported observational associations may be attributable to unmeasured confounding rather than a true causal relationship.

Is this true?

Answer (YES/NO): NO